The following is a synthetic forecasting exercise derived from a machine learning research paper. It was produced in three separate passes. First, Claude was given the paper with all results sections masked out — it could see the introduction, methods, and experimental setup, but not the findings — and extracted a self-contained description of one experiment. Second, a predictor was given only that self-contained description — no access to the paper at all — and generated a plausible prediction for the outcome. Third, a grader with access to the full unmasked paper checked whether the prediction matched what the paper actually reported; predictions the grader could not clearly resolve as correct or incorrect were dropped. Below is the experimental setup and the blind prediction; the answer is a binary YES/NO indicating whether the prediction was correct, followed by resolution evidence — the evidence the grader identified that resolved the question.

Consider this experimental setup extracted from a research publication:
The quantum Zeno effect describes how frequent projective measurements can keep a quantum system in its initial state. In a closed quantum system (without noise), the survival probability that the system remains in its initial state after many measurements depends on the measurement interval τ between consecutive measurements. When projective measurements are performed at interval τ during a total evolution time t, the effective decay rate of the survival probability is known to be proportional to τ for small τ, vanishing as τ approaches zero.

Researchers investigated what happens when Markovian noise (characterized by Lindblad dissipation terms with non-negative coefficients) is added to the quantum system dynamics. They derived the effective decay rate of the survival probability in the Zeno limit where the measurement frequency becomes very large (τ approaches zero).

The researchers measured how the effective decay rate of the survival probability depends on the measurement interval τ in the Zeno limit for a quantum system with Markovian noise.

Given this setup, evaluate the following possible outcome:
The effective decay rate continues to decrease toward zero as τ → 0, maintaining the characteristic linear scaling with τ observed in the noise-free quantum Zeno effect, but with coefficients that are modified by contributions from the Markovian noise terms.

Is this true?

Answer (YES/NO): NO